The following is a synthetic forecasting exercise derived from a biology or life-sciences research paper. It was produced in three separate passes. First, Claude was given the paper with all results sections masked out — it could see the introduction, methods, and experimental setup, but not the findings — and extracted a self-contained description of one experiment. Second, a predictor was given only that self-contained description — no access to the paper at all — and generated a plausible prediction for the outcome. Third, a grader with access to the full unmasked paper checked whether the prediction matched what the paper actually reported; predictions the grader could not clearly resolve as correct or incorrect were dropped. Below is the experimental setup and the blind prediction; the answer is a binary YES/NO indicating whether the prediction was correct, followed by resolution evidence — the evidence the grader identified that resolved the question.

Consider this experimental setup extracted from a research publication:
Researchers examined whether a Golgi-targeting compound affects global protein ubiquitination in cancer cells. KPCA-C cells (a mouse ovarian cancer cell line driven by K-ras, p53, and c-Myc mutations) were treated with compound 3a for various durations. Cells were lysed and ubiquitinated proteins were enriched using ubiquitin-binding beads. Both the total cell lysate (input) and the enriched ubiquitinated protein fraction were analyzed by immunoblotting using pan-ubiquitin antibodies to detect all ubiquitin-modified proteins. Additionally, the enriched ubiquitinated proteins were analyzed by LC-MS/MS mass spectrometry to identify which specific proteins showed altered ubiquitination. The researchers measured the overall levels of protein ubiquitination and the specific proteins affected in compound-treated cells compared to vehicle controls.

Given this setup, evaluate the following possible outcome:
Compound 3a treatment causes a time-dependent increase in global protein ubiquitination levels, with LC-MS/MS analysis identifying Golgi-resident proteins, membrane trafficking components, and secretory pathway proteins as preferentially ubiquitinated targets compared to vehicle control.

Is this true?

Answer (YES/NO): NO